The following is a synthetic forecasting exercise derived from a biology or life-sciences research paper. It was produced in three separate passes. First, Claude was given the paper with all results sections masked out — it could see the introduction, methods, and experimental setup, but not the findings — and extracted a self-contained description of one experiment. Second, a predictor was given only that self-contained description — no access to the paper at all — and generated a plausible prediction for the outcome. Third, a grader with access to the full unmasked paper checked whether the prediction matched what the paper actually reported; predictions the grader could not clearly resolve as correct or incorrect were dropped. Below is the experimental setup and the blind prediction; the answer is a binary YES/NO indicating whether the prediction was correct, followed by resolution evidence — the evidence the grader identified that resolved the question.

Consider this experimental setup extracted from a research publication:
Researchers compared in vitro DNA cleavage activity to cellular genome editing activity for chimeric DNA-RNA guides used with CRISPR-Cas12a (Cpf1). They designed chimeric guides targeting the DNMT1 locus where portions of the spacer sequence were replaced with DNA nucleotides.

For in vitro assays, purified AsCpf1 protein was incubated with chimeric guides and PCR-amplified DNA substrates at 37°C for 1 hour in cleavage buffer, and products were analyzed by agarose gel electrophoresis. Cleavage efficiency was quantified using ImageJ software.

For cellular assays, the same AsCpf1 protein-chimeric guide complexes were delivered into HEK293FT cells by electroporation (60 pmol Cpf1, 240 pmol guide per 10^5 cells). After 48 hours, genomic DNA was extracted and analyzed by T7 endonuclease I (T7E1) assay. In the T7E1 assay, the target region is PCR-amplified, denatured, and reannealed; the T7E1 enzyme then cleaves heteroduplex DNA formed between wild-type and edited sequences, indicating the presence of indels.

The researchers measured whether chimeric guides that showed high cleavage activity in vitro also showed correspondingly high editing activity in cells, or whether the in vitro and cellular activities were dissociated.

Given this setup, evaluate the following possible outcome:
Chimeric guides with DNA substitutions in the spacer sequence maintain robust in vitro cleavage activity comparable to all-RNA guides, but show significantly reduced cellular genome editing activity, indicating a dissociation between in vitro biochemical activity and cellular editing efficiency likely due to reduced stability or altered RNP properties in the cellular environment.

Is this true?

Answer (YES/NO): YES